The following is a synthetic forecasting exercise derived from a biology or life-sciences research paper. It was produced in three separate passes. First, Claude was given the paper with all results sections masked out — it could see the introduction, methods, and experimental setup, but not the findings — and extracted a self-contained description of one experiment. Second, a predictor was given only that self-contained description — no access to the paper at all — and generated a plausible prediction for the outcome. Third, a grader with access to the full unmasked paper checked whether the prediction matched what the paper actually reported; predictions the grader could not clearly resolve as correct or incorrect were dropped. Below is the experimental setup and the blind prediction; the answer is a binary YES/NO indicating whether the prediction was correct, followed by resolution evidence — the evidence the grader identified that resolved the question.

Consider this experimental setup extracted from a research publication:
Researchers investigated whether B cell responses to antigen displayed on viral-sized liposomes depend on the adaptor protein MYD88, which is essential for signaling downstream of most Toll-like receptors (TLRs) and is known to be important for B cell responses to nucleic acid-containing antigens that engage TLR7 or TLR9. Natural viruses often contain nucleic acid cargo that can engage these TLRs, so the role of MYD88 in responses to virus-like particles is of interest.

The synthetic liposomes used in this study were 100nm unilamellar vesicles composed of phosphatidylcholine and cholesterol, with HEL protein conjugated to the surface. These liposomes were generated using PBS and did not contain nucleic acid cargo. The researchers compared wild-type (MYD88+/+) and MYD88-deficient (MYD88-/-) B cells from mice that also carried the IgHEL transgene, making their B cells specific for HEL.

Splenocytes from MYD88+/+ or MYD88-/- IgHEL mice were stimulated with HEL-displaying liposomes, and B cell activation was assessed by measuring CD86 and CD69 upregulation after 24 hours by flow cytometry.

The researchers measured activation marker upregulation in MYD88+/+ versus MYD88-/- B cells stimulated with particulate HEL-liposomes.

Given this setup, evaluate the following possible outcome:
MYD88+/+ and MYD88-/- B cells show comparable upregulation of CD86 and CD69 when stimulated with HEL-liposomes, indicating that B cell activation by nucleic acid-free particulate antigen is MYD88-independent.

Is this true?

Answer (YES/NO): YES